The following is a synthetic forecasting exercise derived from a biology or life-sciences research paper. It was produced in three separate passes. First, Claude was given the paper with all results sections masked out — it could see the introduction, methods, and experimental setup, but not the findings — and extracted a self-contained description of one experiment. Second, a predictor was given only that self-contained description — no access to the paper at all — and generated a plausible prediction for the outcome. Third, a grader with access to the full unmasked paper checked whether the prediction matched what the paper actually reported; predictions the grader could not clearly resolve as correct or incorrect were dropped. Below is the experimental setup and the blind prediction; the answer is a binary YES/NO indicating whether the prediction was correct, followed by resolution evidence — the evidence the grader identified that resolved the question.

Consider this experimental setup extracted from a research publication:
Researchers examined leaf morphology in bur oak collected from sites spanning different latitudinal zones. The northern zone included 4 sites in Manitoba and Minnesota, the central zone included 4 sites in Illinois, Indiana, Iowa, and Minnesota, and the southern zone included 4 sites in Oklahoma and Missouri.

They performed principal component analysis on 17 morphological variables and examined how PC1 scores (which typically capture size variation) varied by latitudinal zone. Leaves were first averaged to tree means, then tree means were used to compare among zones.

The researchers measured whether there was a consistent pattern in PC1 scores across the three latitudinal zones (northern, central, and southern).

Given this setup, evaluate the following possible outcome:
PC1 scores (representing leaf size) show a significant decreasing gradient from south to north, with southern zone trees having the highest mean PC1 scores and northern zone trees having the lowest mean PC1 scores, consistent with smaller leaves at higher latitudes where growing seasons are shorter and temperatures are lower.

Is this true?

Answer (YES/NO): YES